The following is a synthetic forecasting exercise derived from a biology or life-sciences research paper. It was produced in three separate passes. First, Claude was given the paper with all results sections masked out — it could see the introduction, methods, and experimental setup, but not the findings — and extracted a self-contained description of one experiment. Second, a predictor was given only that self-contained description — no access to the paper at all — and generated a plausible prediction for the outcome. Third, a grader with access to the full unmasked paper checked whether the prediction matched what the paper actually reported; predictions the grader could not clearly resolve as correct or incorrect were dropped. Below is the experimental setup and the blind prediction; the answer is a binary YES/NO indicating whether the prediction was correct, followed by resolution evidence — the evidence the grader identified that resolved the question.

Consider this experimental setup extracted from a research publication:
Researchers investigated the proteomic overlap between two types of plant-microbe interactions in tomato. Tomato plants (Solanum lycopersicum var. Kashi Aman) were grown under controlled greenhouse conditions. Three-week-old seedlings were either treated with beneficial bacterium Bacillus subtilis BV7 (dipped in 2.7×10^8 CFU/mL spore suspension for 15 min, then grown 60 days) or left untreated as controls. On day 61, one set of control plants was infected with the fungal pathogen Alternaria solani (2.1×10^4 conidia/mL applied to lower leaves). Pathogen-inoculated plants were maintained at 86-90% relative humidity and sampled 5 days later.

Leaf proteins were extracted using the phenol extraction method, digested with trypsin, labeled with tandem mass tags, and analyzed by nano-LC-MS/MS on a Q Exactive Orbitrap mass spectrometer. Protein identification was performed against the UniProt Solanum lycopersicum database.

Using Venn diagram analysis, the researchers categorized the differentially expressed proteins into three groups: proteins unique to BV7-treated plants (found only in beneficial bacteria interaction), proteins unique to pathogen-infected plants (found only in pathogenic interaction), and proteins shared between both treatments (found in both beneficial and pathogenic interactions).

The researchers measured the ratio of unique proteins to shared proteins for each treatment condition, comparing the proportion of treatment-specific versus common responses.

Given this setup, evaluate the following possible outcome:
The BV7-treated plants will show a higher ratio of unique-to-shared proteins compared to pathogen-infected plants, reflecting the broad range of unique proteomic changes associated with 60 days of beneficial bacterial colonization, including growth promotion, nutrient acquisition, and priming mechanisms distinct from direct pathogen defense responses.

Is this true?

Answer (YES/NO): YES